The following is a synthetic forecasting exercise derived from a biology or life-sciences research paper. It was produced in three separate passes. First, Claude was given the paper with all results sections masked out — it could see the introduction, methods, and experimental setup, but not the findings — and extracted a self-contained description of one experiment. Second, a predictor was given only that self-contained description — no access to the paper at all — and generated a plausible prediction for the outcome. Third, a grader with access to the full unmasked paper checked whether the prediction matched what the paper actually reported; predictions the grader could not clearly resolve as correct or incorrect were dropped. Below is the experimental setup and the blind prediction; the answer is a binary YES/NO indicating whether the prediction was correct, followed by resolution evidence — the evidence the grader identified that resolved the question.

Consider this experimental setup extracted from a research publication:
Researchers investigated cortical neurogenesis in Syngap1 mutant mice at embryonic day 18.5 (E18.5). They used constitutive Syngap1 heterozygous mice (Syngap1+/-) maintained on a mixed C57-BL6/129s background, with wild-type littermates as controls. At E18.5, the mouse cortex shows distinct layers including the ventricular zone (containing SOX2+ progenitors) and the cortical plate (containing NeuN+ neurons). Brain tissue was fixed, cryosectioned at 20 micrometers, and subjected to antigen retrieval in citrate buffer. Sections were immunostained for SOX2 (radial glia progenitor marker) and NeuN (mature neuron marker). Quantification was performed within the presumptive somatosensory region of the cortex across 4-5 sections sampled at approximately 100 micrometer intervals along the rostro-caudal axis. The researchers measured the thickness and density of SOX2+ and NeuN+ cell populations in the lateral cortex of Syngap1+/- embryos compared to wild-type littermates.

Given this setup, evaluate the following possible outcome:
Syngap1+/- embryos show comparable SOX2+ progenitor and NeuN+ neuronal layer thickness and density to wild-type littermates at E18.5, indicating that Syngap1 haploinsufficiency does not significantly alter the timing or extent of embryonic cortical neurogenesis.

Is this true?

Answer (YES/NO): NO